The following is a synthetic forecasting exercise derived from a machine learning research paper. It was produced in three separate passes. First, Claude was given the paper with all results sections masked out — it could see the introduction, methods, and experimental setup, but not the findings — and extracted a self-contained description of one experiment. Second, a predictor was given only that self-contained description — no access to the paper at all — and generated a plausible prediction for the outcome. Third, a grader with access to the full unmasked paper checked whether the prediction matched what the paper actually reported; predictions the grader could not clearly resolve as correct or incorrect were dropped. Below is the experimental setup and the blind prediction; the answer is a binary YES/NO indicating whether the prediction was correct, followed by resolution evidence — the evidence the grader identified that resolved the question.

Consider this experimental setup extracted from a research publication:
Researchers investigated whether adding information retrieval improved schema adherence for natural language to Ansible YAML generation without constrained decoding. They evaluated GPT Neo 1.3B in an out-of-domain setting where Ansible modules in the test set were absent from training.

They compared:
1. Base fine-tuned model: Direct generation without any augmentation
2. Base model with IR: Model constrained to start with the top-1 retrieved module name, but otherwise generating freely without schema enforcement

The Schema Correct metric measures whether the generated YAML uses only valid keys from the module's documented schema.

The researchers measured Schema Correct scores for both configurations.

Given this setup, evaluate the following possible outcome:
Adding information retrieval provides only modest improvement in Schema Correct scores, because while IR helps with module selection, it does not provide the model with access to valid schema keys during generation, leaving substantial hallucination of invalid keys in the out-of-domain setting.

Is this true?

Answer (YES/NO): NO